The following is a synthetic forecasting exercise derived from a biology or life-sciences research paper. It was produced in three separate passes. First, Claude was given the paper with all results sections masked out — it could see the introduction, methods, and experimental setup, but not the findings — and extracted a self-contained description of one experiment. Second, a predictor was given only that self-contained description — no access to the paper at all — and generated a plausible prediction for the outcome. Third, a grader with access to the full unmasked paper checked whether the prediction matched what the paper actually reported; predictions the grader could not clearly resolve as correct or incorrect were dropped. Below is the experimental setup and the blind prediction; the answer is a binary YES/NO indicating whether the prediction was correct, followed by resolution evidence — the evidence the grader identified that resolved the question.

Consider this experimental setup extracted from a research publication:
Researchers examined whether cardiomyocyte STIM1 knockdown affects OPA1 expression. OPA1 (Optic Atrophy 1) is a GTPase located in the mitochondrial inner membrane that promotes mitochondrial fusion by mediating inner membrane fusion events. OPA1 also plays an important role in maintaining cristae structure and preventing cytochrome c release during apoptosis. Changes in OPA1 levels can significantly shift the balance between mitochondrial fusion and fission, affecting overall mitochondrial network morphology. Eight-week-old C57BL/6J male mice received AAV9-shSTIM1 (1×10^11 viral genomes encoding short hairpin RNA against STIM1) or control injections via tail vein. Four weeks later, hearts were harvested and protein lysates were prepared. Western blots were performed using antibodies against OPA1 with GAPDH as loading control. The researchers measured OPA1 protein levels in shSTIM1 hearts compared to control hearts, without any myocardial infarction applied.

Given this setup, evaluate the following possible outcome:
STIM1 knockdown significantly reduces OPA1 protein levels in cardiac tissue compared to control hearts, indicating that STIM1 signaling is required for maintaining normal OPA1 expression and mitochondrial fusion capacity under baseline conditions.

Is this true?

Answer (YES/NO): YES